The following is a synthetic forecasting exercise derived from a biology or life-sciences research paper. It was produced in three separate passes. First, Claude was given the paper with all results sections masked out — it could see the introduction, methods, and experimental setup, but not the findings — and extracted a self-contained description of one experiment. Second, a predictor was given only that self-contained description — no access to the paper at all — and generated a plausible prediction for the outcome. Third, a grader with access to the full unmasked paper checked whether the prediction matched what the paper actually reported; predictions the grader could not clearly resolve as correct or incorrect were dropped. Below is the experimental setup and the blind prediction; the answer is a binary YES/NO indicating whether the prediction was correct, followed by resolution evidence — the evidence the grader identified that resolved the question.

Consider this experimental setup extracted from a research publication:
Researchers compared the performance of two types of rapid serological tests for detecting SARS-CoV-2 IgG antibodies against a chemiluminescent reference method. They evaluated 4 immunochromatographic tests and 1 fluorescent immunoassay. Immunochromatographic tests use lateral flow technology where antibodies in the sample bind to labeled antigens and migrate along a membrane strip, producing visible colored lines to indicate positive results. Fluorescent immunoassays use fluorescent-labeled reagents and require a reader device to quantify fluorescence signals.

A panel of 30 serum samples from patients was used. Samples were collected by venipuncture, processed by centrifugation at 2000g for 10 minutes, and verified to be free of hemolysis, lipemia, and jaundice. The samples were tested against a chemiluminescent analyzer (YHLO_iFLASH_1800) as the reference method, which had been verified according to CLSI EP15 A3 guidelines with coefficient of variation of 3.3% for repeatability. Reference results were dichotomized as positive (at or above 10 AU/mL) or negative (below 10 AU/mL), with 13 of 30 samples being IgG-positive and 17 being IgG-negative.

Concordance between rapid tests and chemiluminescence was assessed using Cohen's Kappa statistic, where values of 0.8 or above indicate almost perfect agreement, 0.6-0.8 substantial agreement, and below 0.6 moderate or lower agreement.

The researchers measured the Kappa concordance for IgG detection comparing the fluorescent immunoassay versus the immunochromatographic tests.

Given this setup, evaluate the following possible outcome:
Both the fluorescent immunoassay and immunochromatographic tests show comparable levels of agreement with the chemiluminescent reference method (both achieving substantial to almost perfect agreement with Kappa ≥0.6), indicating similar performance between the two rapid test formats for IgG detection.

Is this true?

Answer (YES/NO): NO